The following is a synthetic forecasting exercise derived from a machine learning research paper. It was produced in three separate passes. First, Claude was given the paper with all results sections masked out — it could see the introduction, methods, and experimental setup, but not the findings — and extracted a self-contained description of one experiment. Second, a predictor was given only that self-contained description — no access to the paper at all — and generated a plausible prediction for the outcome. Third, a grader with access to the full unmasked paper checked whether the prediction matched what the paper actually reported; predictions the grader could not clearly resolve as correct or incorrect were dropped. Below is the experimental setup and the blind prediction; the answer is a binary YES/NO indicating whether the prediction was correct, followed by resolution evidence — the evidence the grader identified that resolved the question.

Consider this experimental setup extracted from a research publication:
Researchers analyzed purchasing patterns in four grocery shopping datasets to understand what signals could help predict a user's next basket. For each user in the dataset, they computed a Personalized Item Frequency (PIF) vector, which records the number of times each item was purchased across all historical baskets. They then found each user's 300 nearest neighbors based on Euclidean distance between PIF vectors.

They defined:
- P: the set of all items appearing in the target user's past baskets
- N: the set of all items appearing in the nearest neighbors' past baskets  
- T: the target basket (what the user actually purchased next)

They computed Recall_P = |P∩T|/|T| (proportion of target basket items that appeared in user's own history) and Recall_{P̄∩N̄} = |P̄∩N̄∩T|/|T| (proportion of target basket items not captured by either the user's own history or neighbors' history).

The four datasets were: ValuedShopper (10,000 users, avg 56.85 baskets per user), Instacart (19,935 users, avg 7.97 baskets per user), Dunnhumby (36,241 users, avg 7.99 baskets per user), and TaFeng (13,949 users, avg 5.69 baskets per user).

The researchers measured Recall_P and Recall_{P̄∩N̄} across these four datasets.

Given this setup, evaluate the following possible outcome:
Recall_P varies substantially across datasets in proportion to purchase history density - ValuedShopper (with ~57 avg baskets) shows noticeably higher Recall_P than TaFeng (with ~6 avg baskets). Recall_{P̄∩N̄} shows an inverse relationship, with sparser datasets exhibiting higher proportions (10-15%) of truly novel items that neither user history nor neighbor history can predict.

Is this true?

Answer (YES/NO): NO